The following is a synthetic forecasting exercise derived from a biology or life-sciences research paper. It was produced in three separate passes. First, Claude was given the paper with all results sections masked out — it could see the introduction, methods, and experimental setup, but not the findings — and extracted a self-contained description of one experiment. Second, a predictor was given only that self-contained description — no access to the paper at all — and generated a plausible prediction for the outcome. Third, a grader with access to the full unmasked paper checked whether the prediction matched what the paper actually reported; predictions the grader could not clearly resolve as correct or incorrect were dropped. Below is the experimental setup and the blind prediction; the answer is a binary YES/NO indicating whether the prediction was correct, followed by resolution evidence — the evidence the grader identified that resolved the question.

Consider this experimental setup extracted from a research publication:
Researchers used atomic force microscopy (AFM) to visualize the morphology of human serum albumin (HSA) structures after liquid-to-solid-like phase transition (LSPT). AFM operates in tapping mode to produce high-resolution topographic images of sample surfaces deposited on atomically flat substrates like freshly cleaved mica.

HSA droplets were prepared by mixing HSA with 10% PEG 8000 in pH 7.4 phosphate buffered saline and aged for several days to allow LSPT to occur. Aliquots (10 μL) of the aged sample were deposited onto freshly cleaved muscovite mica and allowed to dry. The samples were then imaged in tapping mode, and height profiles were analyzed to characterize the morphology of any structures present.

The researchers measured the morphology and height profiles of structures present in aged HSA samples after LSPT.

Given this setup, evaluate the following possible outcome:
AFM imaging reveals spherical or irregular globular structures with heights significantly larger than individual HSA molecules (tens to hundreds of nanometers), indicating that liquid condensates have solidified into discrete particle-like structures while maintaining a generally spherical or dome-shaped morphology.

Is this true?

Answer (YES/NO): NO